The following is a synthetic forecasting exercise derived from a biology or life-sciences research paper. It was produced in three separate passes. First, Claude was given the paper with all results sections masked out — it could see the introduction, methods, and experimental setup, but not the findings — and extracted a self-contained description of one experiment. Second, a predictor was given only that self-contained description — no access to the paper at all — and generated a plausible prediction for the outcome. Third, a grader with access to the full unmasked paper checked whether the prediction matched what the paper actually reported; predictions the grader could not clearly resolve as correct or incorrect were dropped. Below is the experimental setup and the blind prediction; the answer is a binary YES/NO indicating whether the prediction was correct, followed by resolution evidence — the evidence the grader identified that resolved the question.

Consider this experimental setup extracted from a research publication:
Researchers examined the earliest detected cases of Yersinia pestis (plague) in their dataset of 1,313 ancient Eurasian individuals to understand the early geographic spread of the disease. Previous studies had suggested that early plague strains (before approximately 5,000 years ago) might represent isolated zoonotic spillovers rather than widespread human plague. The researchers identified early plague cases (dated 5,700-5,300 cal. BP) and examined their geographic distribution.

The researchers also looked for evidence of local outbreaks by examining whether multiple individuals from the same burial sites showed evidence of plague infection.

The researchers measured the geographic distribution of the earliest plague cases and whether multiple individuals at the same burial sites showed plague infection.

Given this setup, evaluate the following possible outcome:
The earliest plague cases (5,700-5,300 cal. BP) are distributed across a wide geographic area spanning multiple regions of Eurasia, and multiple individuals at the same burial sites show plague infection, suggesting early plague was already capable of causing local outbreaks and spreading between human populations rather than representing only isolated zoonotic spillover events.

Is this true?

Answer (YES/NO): YES